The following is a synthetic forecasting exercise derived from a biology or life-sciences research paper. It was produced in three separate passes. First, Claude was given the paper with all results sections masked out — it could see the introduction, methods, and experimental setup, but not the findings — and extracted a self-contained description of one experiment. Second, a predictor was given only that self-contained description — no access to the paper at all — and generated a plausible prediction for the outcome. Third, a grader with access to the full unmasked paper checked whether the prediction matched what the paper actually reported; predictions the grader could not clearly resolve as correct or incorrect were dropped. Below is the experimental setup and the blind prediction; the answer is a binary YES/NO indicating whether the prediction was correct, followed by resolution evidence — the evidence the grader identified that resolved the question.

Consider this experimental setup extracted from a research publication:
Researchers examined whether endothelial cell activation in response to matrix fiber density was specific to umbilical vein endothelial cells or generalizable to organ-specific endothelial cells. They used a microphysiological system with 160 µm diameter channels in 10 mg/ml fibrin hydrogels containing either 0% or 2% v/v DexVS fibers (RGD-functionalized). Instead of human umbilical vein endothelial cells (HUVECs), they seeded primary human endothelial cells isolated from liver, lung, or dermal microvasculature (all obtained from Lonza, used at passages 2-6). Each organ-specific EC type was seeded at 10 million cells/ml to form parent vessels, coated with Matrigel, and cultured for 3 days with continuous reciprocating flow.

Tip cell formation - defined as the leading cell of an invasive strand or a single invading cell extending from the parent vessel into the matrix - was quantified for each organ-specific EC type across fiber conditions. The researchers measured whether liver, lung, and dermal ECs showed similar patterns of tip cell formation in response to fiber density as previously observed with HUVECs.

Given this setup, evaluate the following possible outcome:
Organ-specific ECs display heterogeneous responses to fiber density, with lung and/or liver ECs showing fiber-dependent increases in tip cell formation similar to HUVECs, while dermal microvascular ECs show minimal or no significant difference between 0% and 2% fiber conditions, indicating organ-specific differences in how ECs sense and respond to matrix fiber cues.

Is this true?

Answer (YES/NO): YES